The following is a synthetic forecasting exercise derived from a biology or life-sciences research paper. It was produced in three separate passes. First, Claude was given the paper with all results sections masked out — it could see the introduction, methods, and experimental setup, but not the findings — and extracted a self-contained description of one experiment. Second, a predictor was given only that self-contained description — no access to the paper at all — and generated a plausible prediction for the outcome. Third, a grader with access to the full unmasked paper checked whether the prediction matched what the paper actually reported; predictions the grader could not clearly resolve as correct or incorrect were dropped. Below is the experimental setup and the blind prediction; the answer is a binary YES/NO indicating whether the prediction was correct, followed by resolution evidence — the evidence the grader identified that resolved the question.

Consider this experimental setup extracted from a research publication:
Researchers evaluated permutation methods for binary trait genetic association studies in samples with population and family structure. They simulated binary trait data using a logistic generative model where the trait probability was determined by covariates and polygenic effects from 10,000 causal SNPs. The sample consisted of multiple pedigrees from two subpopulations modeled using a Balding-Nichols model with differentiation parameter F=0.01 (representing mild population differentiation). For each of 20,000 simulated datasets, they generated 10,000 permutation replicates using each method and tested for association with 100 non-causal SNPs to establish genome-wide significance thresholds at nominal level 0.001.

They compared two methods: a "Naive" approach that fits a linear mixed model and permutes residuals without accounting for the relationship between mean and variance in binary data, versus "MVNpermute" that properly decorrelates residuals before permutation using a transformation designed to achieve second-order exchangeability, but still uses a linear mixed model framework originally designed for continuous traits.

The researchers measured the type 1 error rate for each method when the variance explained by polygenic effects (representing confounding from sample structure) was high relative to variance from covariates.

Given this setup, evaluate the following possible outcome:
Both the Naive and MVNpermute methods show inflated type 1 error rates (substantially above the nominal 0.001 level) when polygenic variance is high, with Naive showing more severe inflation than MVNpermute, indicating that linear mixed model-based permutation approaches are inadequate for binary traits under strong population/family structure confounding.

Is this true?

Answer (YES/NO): NO